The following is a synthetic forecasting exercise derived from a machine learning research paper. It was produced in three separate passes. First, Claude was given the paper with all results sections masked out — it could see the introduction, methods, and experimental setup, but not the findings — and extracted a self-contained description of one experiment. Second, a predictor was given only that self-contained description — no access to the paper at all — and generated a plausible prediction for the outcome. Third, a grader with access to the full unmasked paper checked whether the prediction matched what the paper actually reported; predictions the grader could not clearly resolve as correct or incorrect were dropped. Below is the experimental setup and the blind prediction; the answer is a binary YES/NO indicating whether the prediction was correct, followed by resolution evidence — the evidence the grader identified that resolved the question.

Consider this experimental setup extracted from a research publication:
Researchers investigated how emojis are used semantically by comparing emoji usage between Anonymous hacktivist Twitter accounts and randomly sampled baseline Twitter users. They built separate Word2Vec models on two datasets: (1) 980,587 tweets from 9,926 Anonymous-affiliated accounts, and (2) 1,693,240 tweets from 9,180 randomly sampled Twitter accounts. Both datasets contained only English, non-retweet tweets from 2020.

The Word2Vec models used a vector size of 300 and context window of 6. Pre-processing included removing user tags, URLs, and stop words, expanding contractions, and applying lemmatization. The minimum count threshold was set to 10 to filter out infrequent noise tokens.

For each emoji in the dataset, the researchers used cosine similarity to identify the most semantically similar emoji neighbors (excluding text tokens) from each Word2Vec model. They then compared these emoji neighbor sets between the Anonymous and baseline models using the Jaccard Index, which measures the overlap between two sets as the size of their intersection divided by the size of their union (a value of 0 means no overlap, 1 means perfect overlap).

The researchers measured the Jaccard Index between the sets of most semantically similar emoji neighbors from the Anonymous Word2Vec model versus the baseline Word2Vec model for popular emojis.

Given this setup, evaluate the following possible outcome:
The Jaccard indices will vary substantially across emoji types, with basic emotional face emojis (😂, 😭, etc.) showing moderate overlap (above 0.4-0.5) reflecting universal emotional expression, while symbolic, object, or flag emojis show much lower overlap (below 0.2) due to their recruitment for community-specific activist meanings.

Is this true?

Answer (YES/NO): NO